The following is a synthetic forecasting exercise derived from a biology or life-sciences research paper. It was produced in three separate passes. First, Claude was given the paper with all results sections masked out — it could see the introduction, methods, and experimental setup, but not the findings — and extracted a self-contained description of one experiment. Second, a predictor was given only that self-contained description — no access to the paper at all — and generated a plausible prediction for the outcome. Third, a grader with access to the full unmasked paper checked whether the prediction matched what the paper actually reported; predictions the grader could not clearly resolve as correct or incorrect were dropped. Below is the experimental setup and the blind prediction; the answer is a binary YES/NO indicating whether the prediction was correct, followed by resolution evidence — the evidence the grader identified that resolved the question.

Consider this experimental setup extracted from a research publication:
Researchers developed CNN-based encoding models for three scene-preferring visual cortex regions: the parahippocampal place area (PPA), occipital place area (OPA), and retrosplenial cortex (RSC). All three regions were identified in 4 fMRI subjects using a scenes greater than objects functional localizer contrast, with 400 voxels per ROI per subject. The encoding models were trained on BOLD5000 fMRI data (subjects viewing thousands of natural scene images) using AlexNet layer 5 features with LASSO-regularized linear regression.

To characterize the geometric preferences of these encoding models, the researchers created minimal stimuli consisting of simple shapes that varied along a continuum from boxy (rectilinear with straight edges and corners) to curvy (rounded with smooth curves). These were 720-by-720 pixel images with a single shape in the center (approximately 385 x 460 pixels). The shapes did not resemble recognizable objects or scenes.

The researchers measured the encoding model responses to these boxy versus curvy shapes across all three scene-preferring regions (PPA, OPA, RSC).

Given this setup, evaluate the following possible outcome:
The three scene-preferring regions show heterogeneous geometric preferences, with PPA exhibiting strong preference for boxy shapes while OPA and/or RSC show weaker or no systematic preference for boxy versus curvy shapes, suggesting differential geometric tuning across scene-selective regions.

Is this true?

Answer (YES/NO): NO